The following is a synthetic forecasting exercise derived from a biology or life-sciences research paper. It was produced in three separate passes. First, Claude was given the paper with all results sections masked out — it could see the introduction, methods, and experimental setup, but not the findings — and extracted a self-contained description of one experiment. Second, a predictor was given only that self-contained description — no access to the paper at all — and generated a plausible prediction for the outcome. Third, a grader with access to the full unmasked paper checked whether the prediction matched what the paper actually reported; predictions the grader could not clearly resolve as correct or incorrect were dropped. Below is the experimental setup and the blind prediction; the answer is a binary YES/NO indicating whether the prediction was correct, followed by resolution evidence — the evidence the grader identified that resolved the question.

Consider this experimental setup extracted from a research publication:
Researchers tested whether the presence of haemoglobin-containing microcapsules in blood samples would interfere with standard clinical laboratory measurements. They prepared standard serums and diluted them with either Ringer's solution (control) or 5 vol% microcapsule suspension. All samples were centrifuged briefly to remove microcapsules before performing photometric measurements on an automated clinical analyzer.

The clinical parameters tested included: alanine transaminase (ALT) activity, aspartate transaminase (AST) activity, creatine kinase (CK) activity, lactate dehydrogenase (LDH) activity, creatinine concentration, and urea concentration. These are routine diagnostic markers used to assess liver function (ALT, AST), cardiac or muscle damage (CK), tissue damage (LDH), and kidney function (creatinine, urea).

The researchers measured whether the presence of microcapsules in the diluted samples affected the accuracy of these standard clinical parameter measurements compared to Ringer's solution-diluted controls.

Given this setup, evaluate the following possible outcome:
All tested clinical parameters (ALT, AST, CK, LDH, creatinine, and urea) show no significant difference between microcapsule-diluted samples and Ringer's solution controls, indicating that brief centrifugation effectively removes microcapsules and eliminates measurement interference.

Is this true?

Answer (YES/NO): YES